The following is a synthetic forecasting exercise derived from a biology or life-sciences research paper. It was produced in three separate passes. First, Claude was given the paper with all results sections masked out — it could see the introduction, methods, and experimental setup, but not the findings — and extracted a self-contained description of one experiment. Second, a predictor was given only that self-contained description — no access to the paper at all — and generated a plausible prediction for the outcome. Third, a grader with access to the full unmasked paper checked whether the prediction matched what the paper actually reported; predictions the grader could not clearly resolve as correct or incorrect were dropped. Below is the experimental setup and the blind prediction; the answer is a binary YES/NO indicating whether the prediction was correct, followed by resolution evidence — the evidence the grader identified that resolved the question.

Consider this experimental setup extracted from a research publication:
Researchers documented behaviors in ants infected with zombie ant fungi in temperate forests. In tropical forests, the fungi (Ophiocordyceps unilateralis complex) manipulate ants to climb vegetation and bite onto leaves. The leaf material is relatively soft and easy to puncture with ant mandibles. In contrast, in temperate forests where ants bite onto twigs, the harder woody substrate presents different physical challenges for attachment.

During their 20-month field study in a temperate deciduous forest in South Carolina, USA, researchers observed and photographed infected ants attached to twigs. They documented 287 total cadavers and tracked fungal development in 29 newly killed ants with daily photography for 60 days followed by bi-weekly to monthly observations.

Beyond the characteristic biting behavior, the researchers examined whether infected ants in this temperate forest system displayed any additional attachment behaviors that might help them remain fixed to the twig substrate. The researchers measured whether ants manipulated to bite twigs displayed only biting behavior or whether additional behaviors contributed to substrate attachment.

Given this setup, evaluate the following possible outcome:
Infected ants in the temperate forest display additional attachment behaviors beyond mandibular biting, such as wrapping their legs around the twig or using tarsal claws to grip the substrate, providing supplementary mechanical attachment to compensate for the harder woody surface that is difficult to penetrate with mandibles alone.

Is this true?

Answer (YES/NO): YES